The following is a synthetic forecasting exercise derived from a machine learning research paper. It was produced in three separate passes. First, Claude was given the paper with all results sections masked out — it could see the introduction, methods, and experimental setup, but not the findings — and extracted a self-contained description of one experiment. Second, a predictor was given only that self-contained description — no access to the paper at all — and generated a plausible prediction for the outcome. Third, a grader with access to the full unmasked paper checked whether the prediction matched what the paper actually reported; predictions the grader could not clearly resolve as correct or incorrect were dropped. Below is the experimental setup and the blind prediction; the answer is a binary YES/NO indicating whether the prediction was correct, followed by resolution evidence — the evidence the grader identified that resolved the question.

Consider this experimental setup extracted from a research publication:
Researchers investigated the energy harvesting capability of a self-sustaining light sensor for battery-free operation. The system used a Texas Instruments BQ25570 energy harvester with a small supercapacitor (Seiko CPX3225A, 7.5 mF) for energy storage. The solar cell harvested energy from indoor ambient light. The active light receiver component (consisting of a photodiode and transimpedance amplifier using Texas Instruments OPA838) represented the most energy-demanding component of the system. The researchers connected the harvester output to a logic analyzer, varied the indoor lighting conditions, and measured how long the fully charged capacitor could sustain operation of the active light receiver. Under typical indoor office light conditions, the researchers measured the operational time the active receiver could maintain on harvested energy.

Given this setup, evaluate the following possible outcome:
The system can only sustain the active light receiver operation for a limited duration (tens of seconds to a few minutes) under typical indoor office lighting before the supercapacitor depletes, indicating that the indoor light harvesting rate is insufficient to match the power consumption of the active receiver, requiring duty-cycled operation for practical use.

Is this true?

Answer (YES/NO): YES